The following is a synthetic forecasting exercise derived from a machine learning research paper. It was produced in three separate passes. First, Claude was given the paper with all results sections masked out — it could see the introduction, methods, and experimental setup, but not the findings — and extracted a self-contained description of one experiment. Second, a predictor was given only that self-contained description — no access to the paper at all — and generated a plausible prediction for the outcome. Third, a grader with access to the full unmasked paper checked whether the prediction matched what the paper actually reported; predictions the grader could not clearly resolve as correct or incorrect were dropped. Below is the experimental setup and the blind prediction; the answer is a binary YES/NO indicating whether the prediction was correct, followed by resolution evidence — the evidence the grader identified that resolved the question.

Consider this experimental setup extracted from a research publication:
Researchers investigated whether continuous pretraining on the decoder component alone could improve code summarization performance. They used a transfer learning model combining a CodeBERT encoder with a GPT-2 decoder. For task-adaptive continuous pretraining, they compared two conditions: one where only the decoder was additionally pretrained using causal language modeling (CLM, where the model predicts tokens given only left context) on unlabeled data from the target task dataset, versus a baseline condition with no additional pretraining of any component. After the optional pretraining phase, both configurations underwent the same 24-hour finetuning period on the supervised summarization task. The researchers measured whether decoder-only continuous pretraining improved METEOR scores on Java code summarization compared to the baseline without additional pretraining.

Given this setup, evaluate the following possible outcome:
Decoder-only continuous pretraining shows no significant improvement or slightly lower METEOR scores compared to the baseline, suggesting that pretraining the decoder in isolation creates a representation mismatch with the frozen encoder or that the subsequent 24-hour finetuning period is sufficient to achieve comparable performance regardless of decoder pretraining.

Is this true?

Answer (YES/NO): YES